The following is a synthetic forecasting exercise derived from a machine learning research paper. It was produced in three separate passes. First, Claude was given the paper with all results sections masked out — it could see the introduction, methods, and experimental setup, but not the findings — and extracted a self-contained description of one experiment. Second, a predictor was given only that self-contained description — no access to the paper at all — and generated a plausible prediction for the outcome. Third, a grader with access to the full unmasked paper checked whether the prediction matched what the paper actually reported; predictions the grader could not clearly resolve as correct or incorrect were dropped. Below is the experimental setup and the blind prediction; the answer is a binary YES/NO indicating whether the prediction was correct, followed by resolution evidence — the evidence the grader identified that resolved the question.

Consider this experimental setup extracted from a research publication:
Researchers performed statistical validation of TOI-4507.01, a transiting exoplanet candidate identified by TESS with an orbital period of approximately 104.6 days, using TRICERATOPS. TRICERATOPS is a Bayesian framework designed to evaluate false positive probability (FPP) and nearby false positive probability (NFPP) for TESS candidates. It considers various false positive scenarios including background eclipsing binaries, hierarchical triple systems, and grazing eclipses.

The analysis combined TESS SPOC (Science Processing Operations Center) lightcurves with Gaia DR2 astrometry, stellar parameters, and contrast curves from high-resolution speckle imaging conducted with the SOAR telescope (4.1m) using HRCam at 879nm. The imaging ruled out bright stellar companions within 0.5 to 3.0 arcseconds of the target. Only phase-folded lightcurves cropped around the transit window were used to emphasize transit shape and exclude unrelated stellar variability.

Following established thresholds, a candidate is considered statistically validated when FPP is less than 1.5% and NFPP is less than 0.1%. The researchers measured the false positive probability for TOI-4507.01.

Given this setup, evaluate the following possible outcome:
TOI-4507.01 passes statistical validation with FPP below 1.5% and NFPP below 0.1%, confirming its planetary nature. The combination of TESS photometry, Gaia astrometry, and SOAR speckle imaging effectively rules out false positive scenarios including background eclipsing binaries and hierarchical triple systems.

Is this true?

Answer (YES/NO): YES